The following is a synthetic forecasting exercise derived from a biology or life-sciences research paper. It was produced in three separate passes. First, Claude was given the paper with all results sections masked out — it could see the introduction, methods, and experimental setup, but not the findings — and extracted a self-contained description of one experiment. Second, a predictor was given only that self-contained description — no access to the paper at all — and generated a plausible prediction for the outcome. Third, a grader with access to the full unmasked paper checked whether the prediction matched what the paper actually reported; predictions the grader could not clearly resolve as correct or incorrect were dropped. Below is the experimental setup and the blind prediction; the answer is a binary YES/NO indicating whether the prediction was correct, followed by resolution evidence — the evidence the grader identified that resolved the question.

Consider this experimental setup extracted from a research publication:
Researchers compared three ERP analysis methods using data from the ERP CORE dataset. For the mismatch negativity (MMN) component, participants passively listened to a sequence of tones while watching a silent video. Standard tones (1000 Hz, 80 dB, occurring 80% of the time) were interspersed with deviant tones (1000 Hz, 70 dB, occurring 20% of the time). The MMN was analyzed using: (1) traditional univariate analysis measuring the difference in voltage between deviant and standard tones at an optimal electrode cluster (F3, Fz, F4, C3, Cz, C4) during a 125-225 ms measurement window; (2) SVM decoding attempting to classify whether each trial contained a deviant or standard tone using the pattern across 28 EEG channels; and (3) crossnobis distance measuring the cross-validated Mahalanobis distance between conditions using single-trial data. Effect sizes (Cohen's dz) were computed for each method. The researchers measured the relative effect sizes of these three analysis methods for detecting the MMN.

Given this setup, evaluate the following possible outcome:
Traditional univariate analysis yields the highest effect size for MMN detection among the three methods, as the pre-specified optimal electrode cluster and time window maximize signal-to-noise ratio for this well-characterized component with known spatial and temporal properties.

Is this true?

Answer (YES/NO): YES